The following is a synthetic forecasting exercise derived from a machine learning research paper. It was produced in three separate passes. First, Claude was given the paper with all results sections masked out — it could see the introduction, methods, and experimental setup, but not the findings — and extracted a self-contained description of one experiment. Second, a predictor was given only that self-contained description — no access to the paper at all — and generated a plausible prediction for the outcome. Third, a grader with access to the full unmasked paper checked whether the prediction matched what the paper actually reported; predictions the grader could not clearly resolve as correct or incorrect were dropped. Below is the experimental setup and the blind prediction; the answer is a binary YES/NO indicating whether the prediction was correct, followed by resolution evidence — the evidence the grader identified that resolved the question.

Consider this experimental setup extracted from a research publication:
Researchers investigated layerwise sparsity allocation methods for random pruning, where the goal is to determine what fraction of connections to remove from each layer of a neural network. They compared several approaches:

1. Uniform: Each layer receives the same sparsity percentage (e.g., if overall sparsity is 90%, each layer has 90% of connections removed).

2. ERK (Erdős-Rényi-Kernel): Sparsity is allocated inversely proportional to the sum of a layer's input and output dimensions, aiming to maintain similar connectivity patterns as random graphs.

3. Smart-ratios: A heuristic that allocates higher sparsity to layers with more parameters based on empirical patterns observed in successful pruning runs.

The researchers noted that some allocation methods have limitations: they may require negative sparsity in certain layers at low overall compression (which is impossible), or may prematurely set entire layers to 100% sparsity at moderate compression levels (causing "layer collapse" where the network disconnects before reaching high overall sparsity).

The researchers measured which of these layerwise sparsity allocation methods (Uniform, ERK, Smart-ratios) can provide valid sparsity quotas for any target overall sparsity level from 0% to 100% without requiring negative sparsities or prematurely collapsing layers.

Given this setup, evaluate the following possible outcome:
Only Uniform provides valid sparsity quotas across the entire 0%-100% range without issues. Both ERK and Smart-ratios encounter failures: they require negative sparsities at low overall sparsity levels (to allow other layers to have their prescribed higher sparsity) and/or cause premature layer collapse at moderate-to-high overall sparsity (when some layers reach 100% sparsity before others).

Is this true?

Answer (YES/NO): YES